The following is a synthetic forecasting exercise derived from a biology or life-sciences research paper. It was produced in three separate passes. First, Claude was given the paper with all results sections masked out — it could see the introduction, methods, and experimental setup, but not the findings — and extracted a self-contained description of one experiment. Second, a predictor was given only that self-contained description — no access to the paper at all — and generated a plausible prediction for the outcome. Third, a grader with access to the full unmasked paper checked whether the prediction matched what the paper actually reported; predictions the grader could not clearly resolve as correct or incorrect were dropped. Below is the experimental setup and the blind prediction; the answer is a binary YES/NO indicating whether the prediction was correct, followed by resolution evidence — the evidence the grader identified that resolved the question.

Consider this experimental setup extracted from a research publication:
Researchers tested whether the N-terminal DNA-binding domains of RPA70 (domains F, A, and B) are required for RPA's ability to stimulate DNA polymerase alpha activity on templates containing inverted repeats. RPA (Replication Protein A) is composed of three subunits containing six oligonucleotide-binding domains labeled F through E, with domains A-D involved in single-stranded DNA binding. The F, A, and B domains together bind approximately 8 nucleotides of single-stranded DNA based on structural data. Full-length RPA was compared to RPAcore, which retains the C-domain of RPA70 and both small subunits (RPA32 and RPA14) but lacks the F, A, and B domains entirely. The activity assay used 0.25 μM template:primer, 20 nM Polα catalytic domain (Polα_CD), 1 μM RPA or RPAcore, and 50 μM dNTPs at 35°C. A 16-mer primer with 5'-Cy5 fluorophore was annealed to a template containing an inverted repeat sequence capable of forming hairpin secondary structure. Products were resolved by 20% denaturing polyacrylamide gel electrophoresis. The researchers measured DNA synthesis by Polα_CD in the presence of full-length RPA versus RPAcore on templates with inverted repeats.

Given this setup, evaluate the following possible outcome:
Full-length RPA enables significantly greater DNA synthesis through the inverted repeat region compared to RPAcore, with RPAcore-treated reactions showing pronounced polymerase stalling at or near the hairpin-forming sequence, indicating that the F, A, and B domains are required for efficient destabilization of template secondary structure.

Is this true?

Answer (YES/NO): YES